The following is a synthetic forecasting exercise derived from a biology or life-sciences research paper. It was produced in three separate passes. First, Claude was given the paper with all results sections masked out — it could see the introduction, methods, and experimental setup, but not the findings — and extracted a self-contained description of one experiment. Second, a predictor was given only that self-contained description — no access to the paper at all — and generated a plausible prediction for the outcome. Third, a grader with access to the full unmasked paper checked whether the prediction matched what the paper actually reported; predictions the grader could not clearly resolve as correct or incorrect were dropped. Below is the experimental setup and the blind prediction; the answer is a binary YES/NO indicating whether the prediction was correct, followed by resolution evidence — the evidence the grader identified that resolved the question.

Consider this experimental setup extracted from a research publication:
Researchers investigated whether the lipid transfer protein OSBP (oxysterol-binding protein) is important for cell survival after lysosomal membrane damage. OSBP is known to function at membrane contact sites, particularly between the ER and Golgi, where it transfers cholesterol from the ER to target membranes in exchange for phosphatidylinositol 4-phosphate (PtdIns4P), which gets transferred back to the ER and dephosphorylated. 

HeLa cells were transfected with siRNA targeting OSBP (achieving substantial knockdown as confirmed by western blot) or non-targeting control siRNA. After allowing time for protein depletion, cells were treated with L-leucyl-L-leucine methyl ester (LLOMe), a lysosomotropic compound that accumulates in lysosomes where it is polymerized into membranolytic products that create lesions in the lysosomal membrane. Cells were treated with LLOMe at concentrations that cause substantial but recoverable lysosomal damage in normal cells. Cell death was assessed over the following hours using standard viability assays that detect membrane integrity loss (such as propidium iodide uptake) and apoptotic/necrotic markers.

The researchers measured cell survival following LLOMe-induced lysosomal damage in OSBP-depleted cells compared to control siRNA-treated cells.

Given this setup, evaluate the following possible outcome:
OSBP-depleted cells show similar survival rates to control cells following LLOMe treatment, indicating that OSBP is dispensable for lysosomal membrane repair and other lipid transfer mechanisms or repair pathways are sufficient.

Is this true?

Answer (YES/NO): NO